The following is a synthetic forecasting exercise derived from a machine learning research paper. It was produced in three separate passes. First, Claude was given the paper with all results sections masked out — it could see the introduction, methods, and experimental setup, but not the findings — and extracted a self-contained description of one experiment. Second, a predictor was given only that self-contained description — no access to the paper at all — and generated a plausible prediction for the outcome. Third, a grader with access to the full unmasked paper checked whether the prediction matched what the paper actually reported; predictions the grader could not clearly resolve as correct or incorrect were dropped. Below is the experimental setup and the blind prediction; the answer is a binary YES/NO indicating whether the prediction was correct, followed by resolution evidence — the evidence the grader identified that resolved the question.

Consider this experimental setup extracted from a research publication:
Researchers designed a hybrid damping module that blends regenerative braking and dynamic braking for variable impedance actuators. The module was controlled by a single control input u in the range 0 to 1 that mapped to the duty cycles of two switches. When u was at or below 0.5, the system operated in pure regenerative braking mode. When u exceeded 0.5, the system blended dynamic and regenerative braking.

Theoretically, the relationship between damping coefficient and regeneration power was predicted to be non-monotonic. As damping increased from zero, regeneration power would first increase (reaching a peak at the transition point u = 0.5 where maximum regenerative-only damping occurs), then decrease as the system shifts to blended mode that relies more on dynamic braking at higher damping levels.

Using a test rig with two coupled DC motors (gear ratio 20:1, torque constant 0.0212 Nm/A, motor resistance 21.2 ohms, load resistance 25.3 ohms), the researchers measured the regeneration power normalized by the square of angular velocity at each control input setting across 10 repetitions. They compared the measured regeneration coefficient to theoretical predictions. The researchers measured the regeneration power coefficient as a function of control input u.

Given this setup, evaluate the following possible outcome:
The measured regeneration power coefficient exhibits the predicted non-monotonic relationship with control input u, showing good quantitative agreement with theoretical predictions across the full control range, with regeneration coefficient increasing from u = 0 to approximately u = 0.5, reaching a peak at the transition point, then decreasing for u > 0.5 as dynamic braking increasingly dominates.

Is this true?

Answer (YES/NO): NO